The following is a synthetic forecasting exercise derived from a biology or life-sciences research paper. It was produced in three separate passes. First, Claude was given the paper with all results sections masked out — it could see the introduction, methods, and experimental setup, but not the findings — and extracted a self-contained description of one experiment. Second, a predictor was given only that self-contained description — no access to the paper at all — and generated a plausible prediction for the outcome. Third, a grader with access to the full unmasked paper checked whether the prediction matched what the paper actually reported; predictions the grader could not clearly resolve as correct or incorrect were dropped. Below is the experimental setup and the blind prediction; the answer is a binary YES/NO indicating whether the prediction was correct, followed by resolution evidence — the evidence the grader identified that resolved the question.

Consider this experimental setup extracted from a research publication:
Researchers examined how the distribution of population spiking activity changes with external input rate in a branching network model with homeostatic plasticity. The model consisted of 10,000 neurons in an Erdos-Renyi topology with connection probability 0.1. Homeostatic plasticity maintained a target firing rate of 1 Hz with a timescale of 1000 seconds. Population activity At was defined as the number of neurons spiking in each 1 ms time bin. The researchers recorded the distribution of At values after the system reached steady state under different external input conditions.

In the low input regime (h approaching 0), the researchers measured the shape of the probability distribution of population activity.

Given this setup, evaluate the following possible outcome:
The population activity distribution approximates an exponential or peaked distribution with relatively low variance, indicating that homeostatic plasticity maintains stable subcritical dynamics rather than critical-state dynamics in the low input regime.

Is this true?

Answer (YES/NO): NO